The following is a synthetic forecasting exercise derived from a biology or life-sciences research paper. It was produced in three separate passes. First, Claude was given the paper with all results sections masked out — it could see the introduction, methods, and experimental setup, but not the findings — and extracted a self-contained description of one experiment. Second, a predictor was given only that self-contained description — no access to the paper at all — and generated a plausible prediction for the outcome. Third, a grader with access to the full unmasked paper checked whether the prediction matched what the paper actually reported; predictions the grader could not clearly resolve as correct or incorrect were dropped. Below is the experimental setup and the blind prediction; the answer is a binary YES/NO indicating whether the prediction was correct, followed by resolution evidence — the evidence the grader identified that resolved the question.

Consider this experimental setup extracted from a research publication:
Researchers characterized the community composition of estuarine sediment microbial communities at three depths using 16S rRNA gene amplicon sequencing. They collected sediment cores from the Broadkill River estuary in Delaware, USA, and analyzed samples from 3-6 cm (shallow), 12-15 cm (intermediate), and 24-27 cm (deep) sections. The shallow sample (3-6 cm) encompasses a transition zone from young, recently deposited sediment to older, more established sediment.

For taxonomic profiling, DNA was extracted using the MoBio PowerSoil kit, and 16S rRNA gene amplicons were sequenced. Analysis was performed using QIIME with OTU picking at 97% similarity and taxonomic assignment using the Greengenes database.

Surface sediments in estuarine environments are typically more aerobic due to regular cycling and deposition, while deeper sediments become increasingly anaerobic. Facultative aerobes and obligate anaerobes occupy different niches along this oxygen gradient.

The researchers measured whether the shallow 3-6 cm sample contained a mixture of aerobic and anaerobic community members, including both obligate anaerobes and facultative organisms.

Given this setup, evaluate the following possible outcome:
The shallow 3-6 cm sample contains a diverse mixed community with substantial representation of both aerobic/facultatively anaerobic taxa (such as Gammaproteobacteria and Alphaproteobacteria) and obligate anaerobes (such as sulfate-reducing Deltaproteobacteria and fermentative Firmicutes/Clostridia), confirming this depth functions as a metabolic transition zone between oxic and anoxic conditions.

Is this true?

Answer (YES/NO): YES